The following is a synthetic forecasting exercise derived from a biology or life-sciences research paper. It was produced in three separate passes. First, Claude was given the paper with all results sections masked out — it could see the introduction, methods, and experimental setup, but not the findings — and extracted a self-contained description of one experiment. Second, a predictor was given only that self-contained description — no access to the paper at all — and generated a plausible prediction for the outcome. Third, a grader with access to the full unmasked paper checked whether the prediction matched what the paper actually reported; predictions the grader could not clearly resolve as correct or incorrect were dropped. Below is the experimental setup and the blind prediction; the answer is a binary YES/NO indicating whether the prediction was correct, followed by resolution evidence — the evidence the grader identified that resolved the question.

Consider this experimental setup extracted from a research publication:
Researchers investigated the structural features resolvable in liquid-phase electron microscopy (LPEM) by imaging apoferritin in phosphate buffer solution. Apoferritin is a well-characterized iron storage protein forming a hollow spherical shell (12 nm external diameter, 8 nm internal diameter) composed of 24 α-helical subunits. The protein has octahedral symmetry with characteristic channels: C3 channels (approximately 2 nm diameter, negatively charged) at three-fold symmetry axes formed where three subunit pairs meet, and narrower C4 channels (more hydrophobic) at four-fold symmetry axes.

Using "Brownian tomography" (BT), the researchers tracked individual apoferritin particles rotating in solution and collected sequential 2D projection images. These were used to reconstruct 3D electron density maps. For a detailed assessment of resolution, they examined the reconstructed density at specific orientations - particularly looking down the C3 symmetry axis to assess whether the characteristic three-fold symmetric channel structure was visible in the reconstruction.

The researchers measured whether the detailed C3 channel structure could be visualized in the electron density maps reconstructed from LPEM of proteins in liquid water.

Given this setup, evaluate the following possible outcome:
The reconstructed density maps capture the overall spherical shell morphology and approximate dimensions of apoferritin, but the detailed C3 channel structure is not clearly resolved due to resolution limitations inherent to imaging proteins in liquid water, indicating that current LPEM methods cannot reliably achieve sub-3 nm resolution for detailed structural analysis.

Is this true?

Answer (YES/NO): NO